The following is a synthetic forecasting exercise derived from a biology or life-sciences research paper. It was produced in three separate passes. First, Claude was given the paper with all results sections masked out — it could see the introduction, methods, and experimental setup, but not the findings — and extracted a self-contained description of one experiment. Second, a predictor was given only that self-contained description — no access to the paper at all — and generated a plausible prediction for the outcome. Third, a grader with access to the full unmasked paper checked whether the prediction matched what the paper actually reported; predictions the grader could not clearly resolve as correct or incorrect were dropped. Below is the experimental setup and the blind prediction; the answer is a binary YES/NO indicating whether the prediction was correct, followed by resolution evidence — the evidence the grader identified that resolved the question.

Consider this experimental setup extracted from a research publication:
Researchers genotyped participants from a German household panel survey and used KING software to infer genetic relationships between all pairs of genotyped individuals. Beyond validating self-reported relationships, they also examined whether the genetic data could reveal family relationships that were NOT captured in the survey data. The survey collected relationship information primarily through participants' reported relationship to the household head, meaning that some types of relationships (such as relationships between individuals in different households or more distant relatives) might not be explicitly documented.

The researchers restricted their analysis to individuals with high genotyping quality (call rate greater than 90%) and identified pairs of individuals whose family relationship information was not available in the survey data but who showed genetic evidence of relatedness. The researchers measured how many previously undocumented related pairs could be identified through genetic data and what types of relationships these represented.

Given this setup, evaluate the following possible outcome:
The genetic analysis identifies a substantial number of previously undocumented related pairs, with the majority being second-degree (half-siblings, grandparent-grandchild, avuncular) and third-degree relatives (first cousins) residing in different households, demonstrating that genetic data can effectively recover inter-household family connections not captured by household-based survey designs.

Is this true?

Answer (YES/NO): YES